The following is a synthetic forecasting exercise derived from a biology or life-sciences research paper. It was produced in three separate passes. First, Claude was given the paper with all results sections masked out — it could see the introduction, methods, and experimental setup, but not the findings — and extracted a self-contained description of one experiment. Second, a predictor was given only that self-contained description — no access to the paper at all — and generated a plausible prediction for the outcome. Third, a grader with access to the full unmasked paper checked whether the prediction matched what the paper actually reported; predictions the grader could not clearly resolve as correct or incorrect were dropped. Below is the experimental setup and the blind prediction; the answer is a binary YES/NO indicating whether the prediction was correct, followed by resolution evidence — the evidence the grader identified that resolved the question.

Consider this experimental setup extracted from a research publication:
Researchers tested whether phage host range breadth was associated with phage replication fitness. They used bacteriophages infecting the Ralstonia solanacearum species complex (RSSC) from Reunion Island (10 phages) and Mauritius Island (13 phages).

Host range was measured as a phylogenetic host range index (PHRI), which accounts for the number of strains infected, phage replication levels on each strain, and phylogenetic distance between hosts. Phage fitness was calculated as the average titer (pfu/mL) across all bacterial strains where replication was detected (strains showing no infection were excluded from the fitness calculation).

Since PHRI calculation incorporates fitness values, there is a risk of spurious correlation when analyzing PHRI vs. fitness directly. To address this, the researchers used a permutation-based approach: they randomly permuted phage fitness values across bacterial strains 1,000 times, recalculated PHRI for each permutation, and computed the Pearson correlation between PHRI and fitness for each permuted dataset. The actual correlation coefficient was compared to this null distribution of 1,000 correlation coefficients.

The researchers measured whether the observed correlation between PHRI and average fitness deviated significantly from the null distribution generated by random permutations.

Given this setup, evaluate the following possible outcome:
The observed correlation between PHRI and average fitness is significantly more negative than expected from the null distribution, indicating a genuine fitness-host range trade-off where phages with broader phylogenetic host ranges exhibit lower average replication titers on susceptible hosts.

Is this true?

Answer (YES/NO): NO